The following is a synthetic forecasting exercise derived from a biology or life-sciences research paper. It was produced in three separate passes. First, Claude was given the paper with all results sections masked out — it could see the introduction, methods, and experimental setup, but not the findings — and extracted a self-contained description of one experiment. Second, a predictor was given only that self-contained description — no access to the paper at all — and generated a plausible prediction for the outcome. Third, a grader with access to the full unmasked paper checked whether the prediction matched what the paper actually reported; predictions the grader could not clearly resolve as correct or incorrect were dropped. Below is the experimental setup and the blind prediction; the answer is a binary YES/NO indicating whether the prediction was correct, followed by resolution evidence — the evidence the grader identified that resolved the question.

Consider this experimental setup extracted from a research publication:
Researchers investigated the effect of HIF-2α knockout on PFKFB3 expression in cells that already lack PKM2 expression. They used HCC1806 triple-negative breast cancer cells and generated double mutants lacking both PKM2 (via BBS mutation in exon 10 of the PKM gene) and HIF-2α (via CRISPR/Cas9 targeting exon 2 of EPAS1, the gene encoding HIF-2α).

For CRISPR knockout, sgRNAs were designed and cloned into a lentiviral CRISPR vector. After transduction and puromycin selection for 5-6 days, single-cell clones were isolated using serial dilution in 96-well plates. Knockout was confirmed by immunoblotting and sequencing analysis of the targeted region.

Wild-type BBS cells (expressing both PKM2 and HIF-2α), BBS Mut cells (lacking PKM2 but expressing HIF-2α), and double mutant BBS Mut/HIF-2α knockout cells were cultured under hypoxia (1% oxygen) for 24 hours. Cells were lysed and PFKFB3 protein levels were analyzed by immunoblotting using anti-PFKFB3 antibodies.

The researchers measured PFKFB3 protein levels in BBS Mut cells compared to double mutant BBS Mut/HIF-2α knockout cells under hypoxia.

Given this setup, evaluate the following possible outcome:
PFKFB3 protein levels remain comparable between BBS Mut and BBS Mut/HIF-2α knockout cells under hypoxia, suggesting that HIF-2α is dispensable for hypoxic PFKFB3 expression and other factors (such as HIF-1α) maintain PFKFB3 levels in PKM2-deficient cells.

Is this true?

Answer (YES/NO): NO